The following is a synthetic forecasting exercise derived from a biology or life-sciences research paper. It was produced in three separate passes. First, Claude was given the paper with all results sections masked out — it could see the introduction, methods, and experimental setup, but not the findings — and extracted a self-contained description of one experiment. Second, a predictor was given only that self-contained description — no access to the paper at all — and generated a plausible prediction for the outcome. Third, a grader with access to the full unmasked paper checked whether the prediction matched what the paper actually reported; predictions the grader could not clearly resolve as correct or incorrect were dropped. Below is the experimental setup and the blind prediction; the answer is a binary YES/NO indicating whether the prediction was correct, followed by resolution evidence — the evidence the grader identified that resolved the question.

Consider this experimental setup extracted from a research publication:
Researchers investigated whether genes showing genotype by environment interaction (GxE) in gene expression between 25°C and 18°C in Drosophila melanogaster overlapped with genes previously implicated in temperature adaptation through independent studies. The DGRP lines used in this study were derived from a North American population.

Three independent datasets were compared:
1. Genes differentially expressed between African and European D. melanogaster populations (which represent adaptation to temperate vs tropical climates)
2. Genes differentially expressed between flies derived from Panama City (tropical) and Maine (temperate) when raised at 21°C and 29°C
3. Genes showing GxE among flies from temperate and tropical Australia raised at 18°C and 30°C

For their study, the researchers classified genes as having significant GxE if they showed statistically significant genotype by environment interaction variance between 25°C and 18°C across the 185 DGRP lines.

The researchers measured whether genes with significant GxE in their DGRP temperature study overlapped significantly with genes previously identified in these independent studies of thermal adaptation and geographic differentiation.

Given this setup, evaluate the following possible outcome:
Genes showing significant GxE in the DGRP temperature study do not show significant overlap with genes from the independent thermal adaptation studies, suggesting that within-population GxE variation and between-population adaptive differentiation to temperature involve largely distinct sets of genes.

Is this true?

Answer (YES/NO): NO